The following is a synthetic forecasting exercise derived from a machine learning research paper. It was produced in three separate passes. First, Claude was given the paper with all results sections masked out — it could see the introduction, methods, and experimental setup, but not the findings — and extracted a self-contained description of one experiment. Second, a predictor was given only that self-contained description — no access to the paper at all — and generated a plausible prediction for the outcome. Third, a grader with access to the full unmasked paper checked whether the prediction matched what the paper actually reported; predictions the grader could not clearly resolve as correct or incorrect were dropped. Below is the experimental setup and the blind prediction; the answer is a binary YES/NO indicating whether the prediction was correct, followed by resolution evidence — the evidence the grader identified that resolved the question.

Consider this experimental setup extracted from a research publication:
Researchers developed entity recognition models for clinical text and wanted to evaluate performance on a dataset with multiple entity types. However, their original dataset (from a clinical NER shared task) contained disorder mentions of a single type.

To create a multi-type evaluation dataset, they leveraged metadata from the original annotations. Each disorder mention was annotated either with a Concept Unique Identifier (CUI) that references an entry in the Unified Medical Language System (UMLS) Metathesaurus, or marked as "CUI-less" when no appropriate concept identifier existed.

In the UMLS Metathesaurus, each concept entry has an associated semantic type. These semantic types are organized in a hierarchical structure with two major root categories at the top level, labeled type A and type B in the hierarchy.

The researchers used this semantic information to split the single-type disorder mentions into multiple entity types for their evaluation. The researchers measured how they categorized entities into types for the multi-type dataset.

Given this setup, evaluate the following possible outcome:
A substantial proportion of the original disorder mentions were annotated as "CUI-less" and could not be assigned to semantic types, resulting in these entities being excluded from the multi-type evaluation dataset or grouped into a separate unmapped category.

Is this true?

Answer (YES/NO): YES